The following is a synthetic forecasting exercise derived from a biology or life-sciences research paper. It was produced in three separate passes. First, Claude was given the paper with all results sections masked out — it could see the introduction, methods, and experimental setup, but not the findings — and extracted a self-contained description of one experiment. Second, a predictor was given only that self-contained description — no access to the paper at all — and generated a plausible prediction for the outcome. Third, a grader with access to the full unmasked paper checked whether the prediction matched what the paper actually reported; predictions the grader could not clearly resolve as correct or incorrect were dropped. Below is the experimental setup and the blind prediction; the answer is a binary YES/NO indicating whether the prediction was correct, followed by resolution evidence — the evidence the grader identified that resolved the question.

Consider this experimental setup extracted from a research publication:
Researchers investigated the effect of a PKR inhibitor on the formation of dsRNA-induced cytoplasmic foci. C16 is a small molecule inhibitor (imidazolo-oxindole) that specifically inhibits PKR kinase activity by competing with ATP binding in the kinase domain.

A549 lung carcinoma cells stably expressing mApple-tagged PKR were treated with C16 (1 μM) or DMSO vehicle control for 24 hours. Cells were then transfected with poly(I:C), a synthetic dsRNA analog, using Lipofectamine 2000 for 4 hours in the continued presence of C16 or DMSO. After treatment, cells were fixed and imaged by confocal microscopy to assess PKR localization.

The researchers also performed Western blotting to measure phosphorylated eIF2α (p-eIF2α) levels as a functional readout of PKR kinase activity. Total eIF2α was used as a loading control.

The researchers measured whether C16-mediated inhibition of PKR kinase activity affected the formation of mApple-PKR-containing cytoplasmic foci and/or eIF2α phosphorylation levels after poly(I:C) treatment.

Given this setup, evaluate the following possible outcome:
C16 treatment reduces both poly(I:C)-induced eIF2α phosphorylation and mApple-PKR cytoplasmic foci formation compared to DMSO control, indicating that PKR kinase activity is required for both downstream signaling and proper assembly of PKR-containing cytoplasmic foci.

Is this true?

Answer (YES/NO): NO